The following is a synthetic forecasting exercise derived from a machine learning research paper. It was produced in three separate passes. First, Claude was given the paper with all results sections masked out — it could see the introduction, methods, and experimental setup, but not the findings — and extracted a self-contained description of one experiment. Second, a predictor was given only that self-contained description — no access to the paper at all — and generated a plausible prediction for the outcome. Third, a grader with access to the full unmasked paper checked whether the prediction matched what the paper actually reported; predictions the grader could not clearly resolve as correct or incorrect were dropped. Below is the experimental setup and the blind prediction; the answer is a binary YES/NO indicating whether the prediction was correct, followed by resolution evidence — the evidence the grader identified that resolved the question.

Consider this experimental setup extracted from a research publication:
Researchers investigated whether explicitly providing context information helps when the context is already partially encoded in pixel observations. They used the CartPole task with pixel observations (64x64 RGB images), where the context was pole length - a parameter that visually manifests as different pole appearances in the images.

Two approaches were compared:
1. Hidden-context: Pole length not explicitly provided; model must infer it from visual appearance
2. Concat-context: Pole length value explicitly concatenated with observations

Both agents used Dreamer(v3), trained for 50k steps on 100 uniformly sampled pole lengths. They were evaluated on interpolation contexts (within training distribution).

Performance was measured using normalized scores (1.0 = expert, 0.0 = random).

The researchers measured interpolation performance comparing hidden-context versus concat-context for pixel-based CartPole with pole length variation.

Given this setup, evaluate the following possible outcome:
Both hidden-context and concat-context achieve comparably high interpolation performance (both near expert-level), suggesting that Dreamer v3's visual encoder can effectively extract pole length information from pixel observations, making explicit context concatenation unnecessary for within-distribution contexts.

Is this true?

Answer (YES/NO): YES